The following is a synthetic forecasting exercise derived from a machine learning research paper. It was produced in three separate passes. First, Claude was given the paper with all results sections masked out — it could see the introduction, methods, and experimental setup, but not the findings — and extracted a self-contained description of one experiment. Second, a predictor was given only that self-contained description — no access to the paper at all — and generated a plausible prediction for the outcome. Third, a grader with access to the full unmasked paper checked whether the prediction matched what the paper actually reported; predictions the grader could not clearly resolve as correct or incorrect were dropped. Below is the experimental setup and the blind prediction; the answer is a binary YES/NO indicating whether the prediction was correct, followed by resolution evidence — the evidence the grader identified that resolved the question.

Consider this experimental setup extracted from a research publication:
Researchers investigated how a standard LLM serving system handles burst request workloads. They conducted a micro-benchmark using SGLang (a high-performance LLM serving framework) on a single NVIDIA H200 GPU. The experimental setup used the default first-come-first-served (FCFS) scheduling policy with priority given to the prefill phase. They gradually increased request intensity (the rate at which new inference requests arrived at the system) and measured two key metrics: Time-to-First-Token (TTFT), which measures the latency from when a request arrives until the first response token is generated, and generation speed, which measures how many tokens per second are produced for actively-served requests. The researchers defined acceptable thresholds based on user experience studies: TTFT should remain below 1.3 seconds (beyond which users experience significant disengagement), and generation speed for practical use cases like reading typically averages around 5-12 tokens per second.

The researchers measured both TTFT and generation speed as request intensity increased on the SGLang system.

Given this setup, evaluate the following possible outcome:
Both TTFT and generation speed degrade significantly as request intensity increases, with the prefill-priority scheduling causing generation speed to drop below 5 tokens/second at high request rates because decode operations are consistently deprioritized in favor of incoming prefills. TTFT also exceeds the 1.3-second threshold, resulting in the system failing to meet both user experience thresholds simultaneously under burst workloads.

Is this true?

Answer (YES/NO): NO